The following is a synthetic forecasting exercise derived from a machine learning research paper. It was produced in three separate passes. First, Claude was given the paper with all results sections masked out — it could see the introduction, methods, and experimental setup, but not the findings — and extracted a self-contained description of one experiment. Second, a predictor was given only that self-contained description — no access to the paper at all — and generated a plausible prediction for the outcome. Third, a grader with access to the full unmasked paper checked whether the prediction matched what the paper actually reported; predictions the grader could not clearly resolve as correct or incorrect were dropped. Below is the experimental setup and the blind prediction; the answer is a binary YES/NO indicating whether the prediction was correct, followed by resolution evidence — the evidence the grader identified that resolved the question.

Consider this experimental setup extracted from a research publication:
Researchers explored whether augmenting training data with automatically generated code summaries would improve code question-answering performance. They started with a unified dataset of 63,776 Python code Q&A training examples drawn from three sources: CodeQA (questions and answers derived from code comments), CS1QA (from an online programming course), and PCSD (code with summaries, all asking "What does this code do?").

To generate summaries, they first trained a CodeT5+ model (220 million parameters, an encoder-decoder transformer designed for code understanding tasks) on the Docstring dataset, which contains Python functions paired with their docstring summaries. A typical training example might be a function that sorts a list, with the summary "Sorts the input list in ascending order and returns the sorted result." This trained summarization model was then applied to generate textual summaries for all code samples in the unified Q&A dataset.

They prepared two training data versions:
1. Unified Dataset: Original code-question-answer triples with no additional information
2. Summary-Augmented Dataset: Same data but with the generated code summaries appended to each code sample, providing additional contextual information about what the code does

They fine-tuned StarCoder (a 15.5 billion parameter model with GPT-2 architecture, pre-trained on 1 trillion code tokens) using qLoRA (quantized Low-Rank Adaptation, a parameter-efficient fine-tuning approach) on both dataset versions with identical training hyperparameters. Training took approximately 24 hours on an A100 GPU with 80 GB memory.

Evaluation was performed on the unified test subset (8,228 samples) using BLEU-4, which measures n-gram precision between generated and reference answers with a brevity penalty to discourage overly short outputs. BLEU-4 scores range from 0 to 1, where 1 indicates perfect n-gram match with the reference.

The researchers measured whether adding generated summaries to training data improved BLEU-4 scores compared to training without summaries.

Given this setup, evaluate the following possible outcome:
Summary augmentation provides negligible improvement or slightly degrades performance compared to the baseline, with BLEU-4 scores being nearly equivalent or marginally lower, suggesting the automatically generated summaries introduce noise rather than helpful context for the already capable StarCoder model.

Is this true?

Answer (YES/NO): NO